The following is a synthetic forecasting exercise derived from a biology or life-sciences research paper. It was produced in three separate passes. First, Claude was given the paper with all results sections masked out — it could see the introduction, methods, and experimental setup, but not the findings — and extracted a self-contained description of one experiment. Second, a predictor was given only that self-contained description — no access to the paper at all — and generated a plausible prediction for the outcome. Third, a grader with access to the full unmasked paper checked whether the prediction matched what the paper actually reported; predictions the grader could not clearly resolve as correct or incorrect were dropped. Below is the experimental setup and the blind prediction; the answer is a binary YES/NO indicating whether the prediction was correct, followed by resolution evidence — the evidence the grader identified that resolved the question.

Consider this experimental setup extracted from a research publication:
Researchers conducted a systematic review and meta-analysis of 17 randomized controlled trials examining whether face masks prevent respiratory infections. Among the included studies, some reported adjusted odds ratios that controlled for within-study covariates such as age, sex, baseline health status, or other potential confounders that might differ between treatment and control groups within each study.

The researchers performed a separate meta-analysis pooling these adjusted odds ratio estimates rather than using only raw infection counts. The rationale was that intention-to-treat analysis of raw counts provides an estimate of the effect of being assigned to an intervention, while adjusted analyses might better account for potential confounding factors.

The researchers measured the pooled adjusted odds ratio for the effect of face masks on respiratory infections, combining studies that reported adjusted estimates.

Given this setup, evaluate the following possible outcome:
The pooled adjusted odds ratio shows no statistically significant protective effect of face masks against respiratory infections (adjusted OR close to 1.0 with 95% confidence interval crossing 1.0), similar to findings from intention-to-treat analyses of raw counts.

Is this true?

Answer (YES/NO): NO